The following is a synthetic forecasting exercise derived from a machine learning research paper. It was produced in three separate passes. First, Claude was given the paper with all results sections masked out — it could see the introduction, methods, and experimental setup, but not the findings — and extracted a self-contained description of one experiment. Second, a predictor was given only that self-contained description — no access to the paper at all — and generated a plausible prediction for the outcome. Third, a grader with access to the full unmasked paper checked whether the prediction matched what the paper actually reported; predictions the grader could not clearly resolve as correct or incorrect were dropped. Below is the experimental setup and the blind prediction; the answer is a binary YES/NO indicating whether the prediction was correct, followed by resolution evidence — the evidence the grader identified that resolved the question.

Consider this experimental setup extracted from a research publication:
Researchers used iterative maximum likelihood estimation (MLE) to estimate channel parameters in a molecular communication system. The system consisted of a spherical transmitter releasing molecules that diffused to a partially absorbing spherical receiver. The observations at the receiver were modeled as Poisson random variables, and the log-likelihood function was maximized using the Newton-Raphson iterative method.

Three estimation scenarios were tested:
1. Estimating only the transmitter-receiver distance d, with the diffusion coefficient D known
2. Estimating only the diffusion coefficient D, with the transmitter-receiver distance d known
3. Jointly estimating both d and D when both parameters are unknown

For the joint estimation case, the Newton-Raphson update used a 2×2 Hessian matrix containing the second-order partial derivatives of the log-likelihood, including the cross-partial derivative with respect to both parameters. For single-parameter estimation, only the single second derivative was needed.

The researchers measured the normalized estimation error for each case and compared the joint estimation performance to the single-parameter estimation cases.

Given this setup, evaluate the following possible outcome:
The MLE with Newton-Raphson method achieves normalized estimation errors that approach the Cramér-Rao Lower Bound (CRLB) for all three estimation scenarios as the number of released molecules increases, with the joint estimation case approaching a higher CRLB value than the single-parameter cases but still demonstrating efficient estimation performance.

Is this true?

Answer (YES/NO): NO